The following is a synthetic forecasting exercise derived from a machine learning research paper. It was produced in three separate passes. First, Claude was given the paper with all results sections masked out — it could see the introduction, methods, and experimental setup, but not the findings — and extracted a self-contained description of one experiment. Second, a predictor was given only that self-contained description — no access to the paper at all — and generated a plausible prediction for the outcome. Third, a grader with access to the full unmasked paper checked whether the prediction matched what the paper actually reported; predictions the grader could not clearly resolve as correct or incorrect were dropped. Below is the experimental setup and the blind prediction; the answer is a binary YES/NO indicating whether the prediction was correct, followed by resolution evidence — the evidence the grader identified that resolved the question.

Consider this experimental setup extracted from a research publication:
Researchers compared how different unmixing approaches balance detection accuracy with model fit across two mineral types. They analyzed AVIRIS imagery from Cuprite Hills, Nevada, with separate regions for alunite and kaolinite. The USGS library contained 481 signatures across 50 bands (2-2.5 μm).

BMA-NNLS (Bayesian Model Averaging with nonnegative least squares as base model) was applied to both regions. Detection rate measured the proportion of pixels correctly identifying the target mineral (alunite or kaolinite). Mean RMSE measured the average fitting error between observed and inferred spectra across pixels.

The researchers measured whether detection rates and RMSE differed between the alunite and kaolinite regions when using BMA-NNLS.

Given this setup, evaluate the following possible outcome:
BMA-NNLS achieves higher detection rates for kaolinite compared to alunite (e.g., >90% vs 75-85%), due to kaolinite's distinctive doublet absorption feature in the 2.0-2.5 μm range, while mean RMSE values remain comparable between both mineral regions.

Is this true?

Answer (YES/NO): NO